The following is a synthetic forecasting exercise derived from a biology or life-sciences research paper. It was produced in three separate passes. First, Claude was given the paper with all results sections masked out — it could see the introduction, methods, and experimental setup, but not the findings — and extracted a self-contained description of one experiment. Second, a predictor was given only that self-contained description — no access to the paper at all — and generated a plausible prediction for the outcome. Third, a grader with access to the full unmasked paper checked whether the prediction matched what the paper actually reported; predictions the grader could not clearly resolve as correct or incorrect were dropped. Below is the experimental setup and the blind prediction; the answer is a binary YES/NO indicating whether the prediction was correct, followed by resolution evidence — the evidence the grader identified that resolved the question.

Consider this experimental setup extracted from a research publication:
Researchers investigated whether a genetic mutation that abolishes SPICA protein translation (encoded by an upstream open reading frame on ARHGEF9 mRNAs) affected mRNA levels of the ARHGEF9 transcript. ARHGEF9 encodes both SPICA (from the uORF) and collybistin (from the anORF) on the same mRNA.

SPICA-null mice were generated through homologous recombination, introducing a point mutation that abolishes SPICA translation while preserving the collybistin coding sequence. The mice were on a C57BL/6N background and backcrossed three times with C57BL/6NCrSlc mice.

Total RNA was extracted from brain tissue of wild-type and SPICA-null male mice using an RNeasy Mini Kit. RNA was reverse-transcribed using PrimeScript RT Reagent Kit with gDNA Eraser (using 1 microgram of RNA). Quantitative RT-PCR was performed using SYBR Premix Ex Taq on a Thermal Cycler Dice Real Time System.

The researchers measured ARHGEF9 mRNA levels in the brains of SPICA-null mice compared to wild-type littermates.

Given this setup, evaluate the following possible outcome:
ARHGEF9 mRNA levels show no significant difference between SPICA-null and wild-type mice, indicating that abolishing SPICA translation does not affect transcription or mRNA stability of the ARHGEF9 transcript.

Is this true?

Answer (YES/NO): YES